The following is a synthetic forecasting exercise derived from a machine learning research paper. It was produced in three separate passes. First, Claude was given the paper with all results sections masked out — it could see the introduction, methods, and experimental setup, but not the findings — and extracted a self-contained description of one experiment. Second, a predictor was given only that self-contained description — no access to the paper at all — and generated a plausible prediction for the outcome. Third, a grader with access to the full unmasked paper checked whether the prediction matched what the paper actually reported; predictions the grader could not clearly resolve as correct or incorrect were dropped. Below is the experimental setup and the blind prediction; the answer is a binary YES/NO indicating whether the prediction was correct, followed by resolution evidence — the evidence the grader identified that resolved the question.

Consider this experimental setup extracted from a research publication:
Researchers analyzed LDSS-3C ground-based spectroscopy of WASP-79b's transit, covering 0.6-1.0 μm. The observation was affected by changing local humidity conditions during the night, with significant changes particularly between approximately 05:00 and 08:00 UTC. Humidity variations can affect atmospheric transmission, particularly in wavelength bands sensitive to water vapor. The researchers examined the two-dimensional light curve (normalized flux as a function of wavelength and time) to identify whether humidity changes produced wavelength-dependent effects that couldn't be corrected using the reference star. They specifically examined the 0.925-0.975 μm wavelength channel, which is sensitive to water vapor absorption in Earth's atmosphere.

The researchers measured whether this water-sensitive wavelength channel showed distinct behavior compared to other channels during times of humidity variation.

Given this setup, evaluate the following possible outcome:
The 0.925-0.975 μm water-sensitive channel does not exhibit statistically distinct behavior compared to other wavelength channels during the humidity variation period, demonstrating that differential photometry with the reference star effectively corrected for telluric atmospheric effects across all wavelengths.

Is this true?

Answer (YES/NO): NO